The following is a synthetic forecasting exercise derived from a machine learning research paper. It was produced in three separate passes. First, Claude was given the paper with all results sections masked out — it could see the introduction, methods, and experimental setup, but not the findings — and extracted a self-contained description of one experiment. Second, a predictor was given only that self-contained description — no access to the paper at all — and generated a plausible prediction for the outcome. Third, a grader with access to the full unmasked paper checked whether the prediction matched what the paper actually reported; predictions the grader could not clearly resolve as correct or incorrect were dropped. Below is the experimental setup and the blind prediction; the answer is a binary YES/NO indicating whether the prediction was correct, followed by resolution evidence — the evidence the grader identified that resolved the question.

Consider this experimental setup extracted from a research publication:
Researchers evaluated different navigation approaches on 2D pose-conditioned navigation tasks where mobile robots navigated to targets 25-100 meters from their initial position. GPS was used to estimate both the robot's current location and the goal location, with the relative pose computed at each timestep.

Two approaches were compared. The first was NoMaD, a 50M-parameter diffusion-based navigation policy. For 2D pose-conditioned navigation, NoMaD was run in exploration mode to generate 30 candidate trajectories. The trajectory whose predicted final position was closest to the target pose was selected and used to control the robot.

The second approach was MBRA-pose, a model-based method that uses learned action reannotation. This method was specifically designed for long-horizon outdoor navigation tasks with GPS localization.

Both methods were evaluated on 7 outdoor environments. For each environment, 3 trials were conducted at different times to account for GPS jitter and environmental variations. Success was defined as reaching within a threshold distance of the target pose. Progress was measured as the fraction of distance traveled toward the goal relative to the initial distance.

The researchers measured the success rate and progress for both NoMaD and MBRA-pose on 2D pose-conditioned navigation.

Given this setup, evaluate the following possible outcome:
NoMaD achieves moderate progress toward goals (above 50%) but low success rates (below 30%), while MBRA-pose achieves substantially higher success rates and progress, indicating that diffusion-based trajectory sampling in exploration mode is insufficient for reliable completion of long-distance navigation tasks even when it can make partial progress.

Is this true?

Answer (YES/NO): NO